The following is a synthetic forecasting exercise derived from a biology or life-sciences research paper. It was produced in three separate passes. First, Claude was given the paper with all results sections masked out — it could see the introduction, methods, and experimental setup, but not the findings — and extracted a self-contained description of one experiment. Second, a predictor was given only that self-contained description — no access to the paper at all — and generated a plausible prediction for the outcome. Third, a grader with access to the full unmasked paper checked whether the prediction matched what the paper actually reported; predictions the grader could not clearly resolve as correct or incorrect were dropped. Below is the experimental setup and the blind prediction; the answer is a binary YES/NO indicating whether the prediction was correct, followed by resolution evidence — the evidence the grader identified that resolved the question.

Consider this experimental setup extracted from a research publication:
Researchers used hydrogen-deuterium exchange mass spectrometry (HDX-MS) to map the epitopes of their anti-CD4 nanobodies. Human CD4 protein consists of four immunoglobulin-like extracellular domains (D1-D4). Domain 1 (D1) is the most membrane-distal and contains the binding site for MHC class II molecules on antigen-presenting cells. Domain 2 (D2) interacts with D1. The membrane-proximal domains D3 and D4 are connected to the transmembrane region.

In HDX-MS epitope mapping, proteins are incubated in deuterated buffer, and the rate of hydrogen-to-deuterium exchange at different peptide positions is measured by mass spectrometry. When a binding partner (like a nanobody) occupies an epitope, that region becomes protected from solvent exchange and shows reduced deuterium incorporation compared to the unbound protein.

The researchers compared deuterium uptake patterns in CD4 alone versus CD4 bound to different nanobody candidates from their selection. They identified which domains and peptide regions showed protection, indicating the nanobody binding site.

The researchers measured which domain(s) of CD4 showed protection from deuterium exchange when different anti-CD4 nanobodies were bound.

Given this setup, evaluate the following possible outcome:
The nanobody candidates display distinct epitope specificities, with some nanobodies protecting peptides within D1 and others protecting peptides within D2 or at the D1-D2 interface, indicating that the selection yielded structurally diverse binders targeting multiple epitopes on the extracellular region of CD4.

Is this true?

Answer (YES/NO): NO